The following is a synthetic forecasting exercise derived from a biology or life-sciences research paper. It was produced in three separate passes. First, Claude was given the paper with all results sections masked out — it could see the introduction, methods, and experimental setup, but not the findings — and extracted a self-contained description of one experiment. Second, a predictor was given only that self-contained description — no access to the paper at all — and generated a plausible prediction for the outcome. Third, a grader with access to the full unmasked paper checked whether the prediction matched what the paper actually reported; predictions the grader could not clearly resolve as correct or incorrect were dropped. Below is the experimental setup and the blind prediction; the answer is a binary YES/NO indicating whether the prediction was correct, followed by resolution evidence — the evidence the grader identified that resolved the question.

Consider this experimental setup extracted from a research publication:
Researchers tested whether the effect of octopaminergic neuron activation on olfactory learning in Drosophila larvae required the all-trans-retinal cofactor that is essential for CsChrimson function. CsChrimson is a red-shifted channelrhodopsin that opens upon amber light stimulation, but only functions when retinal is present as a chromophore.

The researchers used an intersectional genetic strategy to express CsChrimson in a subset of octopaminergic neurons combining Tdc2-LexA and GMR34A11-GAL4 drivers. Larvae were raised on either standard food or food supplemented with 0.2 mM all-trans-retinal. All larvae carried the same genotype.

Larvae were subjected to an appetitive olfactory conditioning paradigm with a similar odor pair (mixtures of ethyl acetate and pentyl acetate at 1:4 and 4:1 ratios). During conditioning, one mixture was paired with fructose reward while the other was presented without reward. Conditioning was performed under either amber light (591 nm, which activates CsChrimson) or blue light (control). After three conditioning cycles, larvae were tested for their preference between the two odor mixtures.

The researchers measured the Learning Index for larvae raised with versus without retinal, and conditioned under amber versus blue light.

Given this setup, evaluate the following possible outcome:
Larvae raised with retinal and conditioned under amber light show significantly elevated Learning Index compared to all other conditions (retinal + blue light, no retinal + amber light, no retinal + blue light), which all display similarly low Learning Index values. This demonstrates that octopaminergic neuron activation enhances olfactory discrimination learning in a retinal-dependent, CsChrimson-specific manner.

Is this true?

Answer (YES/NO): NO